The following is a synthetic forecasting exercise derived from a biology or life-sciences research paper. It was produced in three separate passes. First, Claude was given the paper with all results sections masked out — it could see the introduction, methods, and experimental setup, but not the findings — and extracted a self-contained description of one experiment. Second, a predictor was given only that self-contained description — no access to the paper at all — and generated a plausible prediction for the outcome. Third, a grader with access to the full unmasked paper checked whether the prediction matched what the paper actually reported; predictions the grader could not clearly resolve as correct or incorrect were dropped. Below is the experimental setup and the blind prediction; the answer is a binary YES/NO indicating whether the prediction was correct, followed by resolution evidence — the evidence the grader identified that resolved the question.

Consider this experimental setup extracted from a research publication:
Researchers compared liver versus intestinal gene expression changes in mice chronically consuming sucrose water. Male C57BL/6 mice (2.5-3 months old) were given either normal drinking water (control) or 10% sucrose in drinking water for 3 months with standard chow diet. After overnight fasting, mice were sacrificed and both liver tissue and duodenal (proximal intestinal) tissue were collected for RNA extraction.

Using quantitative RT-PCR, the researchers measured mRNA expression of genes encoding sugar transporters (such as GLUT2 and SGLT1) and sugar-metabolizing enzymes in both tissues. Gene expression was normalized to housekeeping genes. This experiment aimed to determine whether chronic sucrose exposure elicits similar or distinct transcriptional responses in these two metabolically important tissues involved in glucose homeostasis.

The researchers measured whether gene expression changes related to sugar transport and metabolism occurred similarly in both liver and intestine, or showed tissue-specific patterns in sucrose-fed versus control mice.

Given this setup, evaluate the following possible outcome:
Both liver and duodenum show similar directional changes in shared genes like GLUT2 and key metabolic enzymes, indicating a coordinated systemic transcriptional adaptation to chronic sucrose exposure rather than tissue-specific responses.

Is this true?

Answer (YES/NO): NO